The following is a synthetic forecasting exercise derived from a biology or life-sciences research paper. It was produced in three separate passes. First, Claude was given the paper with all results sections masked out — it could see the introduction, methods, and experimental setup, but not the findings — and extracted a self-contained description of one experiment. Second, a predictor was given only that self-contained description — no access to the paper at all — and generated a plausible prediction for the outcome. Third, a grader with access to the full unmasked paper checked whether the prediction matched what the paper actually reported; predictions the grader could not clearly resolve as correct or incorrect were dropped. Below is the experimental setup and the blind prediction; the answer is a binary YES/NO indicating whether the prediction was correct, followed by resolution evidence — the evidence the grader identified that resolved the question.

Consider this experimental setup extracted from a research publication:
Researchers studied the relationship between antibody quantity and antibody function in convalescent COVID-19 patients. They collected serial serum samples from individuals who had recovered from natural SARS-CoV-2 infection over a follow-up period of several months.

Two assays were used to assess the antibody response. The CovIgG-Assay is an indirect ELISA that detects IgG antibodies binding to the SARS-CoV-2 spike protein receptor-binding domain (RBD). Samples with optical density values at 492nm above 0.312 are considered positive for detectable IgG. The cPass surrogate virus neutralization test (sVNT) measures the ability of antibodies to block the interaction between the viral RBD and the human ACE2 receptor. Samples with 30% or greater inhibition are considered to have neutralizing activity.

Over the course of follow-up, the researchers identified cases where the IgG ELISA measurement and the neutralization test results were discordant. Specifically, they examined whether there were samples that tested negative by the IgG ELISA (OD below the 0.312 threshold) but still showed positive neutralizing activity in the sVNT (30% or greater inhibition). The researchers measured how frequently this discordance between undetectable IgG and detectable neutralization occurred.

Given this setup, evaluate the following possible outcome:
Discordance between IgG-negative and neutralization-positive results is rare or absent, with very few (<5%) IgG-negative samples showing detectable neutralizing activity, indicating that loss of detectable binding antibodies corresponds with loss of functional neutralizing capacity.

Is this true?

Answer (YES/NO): NO